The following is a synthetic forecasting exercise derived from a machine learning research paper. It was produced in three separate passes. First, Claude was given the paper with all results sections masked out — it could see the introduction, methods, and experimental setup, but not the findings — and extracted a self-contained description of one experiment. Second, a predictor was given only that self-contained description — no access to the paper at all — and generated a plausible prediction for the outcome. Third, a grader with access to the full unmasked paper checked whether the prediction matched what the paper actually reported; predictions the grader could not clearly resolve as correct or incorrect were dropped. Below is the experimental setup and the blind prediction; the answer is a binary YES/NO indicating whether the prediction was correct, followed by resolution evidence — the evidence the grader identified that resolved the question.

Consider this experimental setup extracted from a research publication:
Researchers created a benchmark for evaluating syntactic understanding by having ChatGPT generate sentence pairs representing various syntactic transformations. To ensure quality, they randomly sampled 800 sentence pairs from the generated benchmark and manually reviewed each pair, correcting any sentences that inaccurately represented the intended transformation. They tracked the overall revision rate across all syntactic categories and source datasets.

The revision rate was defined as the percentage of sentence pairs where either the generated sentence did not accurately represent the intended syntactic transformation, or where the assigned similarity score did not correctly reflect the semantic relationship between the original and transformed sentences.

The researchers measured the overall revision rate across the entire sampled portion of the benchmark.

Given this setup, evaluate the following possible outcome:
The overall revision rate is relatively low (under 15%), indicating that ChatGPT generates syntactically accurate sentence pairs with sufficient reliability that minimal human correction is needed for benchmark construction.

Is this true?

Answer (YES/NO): YES